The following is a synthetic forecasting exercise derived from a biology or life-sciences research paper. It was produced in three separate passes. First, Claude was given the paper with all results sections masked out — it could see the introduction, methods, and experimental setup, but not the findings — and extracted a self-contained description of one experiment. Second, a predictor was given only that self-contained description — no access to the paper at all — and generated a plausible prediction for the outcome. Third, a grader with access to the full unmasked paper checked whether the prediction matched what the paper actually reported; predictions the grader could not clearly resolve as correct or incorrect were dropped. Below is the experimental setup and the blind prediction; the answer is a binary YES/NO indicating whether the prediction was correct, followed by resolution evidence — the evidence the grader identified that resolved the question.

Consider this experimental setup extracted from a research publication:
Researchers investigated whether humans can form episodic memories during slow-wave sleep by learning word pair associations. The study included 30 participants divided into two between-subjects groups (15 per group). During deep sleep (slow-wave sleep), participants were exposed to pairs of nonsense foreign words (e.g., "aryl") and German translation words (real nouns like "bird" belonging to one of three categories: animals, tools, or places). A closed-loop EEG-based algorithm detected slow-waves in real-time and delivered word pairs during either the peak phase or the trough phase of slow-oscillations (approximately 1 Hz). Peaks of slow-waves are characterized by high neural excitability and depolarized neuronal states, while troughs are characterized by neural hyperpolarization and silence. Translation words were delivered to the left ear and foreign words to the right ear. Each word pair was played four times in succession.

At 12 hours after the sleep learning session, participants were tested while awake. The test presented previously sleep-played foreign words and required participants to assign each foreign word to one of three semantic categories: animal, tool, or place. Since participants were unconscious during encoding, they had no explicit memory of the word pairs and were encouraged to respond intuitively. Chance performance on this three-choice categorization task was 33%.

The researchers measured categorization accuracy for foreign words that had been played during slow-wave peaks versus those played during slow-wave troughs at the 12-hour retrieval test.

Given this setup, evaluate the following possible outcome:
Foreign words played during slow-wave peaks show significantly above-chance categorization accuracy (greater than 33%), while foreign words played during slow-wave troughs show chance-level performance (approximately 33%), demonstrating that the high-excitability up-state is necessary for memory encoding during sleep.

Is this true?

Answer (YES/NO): NO